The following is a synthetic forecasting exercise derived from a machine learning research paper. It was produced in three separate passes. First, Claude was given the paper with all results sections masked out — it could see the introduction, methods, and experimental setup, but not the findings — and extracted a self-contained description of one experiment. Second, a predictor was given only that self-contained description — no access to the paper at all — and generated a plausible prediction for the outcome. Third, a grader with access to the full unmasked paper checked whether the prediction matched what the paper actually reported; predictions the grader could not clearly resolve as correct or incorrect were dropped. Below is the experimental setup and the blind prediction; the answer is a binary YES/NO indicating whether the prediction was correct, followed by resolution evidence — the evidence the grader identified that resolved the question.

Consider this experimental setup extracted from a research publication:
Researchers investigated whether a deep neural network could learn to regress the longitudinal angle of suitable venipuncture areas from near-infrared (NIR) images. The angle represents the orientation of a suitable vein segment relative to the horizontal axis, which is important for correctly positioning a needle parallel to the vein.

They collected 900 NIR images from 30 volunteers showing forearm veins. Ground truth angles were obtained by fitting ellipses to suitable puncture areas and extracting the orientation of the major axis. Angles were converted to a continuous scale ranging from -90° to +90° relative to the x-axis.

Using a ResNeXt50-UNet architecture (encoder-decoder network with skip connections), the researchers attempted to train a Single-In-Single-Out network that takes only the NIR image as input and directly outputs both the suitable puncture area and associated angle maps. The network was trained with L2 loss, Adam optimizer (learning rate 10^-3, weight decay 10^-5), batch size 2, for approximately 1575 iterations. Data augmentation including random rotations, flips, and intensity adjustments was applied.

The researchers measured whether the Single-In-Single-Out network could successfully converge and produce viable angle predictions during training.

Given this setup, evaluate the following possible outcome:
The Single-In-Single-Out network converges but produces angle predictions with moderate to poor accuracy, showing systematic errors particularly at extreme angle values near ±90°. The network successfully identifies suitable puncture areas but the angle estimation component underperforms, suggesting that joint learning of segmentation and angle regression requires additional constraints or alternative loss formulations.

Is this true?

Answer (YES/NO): NO